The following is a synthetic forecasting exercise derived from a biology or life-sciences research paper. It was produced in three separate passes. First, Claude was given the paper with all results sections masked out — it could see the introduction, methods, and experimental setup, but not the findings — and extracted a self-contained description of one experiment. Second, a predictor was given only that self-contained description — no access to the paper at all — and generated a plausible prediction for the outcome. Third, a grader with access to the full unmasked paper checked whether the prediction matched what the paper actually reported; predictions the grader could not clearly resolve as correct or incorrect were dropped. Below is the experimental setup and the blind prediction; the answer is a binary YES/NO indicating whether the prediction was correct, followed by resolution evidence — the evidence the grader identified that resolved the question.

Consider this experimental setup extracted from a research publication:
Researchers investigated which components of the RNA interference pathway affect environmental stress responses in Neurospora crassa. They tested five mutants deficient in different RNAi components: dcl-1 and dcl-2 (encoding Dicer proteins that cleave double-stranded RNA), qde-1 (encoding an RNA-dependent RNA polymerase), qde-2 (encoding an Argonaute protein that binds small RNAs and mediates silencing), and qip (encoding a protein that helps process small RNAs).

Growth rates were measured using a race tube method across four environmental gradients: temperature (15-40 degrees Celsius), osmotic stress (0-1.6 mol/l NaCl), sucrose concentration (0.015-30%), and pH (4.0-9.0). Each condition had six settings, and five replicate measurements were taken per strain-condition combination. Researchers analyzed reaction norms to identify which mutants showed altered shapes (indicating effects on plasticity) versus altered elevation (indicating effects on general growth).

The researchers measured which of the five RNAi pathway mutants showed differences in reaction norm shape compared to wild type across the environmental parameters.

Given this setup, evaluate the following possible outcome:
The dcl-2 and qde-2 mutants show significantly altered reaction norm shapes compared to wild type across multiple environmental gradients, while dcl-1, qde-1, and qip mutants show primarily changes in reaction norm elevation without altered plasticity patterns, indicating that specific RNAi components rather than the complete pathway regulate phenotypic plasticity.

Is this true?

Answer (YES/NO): NO